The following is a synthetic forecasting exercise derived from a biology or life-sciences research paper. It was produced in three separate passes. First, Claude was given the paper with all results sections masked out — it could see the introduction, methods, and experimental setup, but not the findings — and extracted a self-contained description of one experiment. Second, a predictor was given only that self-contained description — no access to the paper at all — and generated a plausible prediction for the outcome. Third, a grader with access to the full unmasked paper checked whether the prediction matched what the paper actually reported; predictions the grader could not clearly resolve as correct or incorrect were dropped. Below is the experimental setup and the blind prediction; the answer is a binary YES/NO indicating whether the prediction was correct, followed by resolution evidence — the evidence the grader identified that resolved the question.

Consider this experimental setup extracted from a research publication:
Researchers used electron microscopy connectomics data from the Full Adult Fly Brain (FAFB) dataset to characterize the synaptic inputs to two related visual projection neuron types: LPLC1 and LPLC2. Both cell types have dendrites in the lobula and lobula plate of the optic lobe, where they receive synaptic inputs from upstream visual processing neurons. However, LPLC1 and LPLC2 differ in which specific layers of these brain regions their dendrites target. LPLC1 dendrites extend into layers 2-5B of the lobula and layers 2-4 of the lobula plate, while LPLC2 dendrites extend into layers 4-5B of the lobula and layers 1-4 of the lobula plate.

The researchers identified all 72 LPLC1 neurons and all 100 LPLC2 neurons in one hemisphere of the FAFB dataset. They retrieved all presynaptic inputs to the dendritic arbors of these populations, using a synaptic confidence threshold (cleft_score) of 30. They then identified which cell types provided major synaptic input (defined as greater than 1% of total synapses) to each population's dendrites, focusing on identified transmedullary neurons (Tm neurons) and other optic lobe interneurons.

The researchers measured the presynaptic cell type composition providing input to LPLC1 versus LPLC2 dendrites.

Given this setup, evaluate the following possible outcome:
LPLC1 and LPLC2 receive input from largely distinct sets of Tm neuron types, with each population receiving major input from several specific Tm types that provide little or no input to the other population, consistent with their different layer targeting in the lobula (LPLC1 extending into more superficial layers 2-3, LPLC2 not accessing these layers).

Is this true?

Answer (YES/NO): NO